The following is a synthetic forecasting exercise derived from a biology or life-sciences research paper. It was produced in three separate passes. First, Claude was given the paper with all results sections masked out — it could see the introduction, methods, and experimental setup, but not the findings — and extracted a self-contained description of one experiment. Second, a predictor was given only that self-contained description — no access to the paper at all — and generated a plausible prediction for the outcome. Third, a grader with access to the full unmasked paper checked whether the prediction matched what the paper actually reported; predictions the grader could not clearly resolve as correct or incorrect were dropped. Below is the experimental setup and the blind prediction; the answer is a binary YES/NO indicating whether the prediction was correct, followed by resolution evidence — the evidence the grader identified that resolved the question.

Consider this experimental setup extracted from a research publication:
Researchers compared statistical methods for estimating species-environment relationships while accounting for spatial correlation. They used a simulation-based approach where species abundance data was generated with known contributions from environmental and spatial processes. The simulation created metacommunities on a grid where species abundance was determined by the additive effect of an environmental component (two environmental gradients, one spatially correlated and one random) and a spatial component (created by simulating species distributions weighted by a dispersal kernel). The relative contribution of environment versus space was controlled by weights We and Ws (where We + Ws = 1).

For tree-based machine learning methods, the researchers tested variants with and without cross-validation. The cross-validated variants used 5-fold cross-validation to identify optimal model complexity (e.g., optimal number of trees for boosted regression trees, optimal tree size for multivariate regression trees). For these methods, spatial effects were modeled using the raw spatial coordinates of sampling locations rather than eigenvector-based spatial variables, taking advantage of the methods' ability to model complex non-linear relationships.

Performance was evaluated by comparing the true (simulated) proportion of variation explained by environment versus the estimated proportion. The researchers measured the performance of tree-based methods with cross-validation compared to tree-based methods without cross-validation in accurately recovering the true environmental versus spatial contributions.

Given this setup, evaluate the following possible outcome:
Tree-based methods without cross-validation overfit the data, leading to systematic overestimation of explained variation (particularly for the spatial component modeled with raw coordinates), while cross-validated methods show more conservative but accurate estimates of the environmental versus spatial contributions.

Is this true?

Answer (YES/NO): NO